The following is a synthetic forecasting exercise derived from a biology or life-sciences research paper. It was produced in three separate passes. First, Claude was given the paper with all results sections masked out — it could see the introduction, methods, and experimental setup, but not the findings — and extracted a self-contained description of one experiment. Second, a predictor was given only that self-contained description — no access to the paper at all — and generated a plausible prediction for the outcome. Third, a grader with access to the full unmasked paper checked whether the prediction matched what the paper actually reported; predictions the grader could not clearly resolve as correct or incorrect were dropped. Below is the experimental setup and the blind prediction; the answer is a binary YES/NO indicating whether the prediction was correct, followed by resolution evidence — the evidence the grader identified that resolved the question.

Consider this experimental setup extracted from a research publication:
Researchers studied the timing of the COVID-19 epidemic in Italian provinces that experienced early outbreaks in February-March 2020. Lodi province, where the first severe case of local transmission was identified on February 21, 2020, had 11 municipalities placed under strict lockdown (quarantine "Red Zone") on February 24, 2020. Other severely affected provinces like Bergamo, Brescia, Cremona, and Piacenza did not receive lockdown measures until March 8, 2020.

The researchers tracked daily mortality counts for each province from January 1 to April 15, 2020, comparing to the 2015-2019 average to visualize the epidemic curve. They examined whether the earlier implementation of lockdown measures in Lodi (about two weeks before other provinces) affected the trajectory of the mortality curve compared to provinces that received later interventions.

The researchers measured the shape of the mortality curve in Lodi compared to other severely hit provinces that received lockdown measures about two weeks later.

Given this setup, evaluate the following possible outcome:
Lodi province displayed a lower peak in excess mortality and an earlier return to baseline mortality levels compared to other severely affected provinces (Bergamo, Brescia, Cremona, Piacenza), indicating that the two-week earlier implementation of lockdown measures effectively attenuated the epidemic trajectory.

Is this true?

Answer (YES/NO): YES